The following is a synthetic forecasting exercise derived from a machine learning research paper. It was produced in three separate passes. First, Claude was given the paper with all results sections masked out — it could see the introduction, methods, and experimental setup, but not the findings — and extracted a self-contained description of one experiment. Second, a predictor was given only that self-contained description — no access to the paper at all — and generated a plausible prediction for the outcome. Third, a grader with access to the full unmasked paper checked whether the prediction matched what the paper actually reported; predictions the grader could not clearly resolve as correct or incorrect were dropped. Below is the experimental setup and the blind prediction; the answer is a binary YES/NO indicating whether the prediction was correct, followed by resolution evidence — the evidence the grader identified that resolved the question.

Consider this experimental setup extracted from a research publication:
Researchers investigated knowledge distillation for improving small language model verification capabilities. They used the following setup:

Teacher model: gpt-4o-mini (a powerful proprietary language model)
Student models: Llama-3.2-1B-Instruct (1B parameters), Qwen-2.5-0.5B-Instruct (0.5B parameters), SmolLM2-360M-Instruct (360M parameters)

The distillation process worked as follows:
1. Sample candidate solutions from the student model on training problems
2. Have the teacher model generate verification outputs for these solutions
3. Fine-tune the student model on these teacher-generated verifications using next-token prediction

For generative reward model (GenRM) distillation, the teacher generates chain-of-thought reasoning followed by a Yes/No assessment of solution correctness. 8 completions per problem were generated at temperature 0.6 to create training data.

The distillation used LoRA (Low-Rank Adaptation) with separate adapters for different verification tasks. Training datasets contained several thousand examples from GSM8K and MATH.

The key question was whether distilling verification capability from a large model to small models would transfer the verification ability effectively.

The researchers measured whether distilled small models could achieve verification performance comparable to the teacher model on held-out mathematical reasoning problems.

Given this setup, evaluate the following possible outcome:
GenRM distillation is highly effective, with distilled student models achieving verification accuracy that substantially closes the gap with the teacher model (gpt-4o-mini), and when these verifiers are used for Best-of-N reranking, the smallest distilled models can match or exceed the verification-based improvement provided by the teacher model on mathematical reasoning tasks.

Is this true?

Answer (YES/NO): NO